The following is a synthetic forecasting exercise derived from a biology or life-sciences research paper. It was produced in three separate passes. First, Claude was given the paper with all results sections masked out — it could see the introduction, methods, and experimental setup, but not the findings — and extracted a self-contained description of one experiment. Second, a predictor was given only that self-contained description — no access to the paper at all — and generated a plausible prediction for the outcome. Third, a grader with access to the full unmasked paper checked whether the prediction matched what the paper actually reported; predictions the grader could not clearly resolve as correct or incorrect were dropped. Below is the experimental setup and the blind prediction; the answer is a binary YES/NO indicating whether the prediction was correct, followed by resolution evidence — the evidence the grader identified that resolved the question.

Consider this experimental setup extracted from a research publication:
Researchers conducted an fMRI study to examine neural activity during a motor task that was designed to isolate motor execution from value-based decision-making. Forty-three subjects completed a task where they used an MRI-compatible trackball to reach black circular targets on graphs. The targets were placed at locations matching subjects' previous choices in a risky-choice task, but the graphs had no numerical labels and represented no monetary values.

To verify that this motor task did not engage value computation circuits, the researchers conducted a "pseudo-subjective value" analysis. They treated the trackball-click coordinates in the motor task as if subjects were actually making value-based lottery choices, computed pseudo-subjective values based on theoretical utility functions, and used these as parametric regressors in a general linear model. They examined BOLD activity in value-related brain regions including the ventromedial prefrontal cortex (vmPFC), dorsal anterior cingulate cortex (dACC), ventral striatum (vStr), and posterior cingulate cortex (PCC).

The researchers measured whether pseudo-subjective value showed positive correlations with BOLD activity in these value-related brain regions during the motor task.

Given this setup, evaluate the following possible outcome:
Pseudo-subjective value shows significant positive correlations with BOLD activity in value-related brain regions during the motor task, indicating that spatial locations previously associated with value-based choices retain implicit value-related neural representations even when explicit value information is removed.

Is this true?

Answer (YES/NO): NO